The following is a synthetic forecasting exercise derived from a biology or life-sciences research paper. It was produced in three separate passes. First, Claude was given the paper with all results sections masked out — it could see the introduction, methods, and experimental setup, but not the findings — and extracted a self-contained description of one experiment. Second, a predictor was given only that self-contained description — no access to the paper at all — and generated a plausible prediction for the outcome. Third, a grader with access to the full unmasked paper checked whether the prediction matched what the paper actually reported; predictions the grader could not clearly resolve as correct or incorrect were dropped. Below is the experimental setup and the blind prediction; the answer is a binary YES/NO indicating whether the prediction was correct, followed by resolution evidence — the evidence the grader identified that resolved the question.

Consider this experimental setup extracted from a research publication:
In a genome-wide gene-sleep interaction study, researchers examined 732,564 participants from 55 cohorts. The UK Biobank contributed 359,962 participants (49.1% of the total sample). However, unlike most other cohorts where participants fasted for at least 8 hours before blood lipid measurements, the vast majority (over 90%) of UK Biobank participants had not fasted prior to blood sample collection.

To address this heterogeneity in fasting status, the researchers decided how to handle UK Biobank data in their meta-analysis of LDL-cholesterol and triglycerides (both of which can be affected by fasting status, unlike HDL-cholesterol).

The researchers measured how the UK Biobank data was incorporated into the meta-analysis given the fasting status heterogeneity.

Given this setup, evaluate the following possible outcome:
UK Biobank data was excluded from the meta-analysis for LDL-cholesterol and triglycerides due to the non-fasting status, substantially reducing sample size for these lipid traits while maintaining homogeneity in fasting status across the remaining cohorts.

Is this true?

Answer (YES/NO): NO